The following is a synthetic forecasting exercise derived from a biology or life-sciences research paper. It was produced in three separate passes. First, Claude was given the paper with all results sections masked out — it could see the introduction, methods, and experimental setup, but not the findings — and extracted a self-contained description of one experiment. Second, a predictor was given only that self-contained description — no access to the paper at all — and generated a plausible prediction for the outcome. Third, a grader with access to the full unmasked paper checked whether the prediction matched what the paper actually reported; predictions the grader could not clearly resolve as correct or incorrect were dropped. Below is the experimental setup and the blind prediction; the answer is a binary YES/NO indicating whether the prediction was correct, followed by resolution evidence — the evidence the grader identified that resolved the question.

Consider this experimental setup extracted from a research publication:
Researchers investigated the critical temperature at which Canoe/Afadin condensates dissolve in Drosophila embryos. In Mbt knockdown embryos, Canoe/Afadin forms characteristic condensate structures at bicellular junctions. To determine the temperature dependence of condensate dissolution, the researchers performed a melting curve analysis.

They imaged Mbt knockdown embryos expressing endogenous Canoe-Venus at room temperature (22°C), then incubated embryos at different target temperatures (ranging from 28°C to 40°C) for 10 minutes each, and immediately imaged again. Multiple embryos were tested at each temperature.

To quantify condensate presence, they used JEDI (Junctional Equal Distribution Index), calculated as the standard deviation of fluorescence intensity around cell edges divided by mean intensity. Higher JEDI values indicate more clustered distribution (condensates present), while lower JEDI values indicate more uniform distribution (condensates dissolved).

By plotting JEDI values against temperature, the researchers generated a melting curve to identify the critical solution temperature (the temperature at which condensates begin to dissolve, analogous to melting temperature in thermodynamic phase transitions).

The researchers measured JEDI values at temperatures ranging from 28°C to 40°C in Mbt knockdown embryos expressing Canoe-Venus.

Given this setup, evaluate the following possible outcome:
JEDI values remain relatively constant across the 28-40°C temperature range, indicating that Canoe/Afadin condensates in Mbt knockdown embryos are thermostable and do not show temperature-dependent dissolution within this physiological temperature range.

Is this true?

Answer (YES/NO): NO